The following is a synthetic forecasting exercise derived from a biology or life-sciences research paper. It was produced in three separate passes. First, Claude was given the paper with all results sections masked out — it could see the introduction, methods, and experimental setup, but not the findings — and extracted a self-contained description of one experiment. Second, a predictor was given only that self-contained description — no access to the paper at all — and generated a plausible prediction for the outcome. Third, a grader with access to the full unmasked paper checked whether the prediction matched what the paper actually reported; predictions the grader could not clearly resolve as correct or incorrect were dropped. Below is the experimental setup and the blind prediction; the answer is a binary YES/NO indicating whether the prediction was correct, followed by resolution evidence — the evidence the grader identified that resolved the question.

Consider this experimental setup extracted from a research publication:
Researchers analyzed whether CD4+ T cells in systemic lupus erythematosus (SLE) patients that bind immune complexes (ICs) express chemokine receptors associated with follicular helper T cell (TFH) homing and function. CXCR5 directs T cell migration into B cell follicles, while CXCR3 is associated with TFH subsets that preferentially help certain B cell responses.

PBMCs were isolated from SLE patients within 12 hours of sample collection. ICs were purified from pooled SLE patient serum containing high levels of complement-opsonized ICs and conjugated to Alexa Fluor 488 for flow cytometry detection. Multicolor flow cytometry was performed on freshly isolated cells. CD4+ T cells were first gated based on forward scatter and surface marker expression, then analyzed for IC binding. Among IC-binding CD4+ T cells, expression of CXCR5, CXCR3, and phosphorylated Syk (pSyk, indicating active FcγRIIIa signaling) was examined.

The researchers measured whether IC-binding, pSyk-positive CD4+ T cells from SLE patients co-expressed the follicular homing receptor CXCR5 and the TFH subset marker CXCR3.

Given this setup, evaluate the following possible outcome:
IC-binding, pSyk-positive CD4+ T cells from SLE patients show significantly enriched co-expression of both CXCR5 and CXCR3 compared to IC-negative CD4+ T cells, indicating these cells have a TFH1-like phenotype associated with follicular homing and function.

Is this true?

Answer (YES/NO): NO